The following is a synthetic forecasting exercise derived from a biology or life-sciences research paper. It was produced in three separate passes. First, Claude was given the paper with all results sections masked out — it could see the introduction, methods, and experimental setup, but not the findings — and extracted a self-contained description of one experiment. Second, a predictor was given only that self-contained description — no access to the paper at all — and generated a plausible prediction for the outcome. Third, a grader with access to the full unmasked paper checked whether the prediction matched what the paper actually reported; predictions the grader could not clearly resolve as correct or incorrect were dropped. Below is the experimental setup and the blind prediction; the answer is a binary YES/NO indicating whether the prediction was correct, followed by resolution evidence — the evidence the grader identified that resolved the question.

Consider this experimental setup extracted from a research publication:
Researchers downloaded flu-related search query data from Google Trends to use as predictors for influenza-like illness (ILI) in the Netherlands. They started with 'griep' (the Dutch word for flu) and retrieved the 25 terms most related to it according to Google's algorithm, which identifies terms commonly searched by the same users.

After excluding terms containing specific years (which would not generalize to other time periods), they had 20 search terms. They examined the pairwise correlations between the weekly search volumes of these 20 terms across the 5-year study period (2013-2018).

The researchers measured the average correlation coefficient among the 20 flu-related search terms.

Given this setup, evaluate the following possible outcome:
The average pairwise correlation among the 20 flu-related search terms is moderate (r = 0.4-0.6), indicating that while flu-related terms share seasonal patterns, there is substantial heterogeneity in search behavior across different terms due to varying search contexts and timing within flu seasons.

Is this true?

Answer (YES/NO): NO